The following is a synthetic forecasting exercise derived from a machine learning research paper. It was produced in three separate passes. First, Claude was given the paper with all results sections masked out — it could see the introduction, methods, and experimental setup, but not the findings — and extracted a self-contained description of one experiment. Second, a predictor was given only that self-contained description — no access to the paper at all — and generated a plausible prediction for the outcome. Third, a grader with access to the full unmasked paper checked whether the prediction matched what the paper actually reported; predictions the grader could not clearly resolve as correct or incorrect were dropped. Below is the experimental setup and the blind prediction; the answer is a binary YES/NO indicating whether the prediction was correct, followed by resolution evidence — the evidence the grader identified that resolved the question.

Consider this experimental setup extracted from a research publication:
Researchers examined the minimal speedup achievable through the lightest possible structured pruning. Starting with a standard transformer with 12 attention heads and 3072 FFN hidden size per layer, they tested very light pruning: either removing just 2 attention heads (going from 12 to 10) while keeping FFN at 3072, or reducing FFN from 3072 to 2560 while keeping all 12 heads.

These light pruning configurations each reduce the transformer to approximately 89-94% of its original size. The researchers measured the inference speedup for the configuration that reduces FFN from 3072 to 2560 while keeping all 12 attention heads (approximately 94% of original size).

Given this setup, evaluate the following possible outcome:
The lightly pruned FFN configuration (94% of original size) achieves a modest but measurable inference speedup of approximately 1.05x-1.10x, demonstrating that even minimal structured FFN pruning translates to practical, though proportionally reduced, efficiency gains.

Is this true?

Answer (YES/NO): YES